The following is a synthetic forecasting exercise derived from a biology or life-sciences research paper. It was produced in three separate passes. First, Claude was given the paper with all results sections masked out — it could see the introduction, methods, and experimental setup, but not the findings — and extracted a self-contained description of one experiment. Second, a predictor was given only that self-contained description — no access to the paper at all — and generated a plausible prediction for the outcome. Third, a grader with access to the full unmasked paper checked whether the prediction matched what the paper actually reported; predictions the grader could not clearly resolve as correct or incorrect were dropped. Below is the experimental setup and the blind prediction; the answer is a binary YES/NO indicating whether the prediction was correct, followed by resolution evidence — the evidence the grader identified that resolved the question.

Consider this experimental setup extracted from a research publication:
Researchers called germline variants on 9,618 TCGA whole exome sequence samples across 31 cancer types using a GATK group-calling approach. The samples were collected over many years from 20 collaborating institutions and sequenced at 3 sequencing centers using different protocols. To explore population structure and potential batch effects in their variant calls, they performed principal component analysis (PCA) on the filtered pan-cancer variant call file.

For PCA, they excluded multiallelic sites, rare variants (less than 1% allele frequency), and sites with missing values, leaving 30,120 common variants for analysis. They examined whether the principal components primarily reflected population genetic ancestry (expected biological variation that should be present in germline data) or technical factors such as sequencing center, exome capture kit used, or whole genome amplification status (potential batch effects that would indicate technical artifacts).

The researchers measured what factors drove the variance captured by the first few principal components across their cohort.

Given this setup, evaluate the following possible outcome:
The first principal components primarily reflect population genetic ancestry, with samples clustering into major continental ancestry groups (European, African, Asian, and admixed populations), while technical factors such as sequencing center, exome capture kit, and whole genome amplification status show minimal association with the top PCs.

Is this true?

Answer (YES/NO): YES